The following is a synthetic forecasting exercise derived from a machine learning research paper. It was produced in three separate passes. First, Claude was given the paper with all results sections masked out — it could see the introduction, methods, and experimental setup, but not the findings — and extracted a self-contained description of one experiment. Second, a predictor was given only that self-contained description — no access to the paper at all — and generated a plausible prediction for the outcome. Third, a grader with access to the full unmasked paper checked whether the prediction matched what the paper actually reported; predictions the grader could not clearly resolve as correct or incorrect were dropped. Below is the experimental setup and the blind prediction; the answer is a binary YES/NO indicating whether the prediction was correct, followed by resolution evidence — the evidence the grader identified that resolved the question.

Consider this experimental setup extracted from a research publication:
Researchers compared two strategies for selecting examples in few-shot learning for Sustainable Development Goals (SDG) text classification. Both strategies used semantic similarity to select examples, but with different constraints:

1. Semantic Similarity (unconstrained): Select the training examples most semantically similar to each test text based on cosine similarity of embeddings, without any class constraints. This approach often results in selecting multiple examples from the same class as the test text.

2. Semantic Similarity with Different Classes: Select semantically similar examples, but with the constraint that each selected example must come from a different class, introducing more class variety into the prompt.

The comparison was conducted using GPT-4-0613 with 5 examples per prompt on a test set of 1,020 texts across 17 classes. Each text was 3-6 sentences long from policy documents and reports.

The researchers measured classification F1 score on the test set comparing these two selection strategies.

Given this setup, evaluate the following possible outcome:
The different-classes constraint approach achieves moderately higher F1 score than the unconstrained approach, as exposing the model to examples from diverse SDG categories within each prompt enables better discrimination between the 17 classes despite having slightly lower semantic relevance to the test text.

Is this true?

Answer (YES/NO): NO